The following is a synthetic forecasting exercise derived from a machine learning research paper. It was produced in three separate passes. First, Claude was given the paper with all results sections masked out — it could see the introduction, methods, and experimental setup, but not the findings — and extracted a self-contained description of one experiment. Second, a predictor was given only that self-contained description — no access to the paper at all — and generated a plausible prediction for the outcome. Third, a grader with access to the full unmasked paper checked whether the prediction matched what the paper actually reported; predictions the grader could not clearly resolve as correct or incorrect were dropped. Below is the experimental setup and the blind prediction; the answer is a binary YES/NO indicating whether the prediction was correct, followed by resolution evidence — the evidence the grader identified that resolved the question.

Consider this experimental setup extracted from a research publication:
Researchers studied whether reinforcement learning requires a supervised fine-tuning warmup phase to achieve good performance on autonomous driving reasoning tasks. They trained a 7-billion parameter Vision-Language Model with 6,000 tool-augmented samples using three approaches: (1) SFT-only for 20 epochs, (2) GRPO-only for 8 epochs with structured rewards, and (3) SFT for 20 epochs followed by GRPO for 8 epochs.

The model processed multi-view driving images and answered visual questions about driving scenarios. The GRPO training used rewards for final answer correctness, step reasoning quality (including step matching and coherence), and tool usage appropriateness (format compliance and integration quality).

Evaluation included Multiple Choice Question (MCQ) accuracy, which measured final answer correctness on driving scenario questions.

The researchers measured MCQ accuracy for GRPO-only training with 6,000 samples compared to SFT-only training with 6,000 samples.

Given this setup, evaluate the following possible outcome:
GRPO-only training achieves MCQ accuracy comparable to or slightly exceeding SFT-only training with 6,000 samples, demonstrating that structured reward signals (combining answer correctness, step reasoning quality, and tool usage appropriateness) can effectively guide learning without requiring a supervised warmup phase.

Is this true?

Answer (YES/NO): YES